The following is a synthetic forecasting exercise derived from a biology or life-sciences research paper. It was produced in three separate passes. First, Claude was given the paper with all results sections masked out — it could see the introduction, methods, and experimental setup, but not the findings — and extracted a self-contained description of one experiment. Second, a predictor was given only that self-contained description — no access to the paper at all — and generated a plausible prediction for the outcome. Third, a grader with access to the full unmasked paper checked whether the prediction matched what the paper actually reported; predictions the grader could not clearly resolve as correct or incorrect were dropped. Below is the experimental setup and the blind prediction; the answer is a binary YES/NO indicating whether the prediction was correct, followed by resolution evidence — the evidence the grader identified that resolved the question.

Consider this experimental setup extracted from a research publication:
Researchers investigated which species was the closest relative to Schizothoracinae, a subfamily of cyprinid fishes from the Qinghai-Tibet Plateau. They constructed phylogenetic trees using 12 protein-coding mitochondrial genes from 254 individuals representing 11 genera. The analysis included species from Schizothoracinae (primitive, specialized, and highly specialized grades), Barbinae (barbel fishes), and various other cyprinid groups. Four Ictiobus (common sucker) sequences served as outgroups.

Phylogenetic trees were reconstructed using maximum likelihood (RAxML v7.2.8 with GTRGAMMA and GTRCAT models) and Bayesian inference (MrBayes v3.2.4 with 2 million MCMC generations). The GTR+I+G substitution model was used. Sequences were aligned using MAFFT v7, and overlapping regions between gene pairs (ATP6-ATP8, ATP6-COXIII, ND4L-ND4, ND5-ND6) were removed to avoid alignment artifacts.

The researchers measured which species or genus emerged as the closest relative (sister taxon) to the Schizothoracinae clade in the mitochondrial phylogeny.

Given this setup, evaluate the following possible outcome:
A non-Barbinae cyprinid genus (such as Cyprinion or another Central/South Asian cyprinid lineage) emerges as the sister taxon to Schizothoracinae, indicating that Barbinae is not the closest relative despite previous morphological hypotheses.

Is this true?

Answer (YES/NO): NO